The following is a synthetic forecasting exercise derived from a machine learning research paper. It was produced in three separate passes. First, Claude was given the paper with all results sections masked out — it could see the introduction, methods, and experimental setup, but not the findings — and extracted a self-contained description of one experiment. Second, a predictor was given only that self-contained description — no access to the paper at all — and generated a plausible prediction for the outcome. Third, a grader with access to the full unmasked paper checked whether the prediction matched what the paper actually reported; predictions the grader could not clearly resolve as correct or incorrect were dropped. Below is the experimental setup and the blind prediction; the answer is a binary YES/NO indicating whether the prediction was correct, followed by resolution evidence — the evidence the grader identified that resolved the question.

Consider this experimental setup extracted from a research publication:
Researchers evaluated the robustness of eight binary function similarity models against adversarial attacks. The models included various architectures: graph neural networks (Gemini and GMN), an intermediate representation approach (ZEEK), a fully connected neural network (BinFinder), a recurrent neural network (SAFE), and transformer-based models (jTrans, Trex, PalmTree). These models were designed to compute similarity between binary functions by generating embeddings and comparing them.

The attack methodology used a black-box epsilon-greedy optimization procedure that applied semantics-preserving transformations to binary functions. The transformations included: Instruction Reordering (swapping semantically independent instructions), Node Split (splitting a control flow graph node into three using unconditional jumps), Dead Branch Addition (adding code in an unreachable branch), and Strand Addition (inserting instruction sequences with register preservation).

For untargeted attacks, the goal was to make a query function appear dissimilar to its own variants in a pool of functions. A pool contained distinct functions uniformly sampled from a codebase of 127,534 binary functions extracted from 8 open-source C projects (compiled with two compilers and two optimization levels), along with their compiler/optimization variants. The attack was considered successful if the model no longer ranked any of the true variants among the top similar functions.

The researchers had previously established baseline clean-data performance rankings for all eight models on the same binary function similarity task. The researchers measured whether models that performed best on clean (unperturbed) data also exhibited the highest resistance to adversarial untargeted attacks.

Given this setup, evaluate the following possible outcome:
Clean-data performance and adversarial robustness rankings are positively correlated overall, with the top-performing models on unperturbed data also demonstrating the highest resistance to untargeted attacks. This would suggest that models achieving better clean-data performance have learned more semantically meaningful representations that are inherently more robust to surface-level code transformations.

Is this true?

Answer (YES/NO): NO